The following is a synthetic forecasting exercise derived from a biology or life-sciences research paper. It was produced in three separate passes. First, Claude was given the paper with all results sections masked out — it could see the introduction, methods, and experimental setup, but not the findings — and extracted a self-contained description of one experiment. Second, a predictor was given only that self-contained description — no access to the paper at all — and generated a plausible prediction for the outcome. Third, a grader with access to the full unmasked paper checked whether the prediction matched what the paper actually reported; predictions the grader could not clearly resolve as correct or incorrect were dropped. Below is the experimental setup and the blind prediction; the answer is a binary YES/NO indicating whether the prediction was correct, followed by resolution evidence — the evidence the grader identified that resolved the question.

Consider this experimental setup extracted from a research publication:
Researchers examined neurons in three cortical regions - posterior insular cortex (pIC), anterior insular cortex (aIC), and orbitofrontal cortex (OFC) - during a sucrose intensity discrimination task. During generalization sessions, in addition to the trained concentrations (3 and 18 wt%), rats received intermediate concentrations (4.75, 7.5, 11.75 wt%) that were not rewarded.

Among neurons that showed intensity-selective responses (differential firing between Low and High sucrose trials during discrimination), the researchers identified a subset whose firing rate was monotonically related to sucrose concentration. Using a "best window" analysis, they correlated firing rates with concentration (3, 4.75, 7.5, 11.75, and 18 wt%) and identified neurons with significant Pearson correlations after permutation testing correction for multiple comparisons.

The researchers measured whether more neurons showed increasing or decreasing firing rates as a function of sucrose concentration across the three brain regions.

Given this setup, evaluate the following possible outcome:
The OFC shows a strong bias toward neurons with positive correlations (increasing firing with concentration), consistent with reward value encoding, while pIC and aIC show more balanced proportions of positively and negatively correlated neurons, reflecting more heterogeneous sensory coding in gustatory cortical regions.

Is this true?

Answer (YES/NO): NO